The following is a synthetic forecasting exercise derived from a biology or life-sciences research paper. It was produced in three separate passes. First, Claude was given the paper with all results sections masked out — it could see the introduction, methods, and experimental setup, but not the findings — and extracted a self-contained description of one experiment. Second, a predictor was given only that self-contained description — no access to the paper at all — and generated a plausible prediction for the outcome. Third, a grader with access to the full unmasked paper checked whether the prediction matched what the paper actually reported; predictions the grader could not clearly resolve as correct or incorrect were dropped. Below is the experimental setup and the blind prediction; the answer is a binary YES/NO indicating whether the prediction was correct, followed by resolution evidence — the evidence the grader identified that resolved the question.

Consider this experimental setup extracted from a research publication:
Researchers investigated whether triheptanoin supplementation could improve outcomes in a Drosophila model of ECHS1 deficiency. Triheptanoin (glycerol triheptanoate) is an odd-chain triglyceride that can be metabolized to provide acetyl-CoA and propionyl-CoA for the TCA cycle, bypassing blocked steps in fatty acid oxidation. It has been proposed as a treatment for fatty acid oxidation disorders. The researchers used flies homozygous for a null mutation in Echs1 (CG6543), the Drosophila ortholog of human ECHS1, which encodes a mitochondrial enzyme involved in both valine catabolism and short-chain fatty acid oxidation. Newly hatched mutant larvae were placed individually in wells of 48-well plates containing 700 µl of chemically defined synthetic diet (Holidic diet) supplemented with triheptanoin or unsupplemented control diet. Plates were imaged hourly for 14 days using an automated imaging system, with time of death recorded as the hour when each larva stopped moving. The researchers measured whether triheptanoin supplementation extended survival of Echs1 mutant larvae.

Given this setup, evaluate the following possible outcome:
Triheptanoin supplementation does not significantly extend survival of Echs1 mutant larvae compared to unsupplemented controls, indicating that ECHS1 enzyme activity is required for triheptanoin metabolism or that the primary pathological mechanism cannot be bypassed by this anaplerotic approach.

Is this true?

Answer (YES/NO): YES